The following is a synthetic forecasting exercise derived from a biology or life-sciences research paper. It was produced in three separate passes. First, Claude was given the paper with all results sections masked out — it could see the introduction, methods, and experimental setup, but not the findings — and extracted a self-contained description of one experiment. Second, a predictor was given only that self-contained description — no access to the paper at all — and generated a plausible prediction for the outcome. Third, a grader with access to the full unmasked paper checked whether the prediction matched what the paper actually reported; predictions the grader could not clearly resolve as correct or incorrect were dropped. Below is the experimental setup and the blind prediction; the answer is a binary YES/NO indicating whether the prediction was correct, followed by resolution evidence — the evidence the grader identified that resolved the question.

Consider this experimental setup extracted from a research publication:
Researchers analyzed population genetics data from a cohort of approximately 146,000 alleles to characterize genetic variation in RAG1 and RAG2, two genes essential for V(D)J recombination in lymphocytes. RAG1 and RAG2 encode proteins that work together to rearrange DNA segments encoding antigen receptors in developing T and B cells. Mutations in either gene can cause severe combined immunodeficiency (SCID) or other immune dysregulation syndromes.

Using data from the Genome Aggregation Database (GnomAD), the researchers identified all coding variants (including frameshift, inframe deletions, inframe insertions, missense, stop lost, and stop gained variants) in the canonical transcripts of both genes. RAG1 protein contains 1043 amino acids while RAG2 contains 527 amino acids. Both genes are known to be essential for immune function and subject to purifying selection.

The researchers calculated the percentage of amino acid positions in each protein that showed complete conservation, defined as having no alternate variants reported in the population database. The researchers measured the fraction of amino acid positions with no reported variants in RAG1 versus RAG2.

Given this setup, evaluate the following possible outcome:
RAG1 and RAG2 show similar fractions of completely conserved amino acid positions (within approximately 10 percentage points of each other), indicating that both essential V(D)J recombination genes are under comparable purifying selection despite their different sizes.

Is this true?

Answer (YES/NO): YES